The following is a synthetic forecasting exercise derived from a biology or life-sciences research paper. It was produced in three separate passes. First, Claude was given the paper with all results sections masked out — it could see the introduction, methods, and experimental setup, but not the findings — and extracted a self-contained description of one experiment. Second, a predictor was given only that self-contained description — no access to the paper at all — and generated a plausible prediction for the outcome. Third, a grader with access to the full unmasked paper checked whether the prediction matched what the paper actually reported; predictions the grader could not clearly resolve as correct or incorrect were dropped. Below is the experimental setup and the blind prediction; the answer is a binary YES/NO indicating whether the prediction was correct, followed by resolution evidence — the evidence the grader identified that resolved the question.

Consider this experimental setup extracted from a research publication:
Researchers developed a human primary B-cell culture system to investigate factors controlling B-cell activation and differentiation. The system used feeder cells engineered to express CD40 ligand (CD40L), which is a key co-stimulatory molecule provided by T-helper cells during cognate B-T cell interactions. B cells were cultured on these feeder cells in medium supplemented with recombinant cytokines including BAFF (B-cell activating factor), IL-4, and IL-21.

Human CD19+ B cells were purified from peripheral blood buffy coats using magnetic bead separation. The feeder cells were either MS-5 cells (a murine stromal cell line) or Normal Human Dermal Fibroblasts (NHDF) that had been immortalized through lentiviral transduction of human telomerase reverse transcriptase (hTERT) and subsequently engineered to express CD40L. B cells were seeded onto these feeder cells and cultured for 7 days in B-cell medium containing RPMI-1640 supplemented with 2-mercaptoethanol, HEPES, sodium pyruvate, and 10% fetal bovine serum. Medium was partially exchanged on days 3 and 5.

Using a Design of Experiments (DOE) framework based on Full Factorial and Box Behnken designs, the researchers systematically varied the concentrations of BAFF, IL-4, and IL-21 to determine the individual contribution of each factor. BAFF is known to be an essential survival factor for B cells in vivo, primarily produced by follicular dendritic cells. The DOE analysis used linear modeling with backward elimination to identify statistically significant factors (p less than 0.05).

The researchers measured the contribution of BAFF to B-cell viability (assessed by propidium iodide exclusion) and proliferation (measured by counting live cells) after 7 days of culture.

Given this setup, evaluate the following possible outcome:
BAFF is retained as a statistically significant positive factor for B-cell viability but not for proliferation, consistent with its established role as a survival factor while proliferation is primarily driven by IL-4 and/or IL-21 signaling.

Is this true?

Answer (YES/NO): NO